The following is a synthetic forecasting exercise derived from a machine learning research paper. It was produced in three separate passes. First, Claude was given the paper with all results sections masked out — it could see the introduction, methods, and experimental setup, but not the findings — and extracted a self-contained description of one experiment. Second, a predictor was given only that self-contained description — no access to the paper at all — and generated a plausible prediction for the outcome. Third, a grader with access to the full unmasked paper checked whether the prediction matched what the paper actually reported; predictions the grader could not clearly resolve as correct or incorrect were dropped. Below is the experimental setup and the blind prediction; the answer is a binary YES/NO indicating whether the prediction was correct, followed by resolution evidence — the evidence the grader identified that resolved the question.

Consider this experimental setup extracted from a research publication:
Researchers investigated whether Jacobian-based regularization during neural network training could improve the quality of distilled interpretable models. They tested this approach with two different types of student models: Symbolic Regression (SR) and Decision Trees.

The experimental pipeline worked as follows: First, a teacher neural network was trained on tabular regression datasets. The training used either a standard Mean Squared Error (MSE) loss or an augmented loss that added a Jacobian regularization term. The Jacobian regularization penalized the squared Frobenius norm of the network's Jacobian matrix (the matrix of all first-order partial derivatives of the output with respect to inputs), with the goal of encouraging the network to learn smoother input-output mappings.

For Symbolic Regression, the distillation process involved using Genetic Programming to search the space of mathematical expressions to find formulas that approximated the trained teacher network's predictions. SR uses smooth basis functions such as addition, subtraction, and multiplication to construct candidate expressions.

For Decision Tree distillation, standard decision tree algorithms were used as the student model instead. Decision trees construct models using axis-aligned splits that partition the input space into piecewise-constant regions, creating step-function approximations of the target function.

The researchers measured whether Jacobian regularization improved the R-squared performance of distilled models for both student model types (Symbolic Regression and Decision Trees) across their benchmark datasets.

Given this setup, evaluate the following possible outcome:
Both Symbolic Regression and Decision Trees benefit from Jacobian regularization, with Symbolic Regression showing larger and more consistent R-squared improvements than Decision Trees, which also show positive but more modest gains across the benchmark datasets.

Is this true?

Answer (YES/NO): NO